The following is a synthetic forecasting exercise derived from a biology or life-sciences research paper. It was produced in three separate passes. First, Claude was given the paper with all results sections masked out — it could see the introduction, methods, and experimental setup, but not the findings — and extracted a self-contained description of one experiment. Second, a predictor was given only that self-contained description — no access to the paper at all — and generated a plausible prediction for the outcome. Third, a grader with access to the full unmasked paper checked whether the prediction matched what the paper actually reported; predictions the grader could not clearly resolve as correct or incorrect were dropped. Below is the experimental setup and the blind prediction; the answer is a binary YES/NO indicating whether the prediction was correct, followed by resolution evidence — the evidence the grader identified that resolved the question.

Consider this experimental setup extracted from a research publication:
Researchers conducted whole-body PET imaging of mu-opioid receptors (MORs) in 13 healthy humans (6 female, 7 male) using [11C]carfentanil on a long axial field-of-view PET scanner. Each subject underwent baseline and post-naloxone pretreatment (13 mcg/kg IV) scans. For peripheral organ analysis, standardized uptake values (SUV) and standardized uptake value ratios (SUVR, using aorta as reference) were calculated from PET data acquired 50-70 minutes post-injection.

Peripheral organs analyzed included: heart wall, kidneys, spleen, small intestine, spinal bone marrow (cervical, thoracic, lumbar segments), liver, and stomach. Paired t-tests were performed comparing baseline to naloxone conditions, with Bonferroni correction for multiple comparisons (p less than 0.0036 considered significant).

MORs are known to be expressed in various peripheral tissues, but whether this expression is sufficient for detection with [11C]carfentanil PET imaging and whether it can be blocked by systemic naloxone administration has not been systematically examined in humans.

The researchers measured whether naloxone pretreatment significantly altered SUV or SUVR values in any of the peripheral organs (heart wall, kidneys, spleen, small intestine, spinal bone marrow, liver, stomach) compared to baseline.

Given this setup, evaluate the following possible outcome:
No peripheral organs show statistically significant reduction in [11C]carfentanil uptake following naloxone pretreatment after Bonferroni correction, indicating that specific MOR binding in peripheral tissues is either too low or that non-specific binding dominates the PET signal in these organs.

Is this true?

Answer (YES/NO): NO